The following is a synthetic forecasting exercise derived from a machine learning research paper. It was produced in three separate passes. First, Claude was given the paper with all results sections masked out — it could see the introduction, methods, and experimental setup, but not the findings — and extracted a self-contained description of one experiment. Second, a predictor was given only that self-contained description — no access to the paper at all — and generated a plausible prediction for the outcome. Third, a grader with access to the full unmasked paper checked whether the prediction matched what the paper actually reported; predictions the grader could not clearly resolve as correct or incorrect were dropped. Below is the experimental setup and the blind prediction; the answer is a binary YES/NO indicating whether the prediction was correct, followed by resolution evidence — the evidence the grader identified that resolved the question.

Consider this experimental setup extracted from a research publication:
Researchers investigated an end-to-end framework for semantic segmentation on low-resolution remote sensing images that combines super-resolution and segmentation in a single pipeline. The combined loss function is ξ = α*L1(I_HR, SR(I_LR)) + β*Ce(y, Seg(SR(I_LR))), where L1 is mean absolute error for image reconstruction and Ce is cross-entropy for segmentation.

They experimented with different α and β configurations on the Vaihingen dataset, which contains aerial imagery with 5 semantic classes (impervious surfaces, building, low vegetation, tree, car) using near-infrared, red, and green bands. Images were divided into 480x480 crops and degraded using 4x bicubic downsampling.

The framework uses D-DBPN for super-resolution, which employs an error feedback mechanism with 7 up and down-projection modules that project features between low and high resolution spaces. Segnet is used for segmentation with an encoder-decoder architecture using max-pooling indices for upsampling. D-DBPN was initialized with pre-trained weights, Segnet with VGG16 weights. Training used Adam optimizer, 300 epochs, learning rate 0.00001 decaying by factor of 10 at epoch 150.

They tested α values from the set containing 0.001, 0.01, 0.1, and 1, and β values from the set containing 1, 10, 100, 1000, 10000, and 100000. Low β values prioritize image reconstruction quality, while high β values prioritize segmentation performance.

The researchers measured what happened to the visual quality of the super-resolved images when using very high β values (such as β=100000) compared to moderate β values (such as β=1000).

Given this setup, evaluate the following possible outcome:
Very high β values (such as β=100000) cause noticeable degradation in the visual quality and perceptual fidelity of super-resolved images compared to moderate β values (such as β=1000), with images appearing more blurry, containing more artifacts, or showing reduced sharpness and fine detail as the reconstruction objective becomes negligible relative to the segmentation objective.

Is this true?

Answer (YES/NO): YES